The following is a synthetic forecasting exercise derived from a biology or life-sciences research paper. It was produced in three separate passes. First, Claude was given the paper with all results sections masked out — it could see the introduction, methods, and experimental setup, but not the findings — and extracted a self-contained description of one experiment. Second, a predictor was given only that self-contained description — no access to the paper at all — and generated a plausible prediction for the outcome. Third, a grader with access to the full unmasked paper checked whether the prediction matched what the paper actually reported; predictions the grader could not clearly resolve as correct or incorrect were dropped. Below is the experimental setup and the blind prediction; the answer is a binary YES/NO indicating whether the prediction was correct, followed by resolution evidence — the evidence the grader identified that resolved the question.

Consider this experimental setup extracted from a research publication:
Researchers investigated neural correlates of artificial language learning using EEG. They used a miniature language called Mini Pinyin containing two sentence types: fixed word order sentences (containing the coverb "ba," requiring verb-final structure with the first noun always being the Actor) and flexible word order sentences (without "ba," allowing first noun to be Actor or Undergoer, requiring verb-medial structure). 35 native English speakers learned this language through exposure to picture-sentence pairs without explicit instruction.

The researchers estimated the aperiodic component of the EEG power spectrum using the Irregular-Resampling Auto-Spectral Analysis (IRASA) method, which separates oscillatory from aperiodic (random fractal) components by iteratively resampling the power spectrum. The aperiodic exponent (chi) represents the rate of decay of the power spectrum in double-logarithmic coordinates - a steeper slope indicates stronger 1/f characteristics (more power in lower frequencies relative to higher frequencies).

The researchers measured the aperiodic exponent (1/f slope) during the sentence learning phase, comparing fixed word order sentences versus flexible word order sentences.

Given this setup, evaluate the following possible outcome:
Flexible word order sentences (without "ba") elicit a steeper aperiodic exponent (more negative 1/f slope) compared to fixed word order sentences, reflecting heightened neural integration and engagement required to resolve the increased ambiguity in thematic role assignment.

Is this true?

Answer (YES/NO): YES